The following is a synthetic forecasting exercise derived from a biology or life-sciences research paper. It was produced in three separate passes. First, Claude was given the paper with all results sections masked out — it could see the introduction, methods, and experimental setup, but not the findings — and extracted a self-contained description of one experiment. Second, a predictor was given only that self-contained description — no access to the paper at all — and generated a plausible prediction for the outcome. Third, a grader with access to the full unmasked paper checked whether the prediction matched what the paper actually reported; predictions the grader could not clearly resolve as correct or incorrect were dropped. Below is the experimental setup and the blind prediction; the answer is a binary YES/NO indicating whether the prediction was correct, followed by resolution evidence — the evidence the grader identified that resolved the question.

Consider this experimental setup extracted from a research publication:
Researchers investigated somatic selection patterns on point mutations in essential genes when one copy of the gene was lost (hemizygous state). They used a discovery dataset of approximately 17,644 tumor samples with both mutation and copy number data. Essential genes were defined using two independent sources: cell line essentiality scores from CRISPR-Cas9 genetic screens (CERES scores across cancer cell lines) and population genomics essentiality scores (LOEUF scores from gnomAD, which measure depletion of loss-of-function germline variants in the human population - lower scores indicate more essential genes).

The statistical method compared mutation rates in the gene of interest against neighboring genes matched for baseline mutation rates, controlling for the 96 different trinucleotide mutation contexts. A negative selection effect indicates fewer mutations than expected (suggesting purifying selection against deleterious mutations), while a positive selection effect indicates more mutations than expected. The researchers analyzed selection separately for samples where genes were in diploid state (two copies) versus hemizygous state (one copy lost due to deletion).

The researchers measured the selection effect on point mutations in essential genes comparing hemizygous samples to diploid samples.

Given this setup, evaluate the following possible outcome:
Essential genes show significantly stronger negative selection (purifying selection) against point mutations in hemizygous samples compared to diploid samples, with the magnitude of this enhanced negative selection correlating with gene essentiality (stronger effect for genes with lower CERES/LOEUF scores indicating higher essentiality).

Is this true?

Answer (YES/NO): NO